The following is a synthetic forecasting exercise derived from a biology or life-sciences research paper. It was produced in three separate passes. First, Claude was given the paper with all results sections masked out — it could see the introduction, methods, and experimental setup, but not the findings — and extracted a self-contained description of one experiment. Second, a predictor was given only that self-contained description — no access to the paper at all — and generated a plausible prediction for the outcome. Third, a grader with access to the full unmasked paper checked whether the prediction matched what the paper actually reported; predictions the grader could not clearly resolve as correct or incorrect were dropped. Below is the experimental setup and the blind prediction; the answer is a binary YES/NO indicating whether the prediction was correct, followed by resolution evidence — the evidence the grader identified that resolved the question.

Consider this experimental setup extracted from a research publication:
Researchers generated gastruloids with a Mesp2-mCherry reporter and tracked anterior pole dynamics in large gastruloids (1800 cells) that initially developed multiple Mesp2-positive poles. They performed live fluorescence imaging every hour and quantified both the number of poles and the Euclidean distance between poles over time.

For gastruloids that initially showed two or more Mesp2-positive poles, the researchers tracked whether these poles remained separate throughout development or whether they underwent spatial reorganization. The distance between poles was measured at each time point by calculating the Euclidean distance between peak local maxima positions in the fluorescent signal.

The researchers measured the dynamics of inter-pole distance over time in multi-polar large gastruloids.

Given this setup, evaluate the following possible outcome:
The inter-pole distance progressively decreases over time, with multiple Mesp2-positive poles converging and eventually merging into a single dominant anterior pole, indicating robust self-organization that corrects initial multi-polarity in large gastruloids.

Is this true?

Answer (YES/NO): YES